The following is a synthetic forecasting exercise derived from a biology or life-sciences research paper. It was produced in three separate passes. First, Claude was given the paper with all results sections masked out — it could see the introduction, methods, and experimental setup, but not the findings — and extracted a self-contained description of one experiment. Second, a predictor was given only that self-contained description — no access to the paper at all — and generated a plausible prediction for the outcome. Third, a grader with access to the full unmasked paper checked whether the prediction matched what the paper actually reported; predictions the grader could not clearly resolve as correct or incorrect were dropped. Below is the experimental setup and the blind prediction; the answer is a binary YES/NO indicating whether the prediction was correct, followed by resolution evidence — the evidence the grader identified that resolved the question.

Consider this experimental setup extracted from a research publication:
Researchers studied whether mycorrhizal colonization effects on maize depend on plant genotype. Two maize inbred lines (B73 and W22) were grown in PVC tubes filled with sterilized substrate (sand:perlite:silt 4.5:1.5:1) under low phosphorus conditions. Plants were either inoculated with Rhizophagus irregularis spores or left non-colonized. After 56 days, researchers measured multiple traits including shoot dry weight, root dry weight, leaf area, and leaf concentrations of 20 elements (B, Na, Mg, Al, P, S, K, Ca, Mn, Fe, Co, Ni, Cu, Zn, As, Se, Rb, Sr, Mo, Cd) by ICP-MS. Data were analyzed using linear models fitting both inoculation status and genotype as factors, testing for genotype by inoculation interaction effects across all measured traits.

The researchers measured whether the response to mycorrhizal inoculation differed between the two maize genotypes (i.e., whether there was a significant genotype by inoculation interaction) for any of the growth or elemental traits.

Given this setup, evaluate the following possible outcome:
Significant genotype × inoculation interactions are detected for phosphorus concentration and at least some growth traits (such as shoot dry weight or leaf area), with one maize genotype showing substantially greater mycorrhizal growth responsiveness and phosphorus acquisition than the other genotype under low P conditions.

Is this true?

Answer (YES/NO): NO